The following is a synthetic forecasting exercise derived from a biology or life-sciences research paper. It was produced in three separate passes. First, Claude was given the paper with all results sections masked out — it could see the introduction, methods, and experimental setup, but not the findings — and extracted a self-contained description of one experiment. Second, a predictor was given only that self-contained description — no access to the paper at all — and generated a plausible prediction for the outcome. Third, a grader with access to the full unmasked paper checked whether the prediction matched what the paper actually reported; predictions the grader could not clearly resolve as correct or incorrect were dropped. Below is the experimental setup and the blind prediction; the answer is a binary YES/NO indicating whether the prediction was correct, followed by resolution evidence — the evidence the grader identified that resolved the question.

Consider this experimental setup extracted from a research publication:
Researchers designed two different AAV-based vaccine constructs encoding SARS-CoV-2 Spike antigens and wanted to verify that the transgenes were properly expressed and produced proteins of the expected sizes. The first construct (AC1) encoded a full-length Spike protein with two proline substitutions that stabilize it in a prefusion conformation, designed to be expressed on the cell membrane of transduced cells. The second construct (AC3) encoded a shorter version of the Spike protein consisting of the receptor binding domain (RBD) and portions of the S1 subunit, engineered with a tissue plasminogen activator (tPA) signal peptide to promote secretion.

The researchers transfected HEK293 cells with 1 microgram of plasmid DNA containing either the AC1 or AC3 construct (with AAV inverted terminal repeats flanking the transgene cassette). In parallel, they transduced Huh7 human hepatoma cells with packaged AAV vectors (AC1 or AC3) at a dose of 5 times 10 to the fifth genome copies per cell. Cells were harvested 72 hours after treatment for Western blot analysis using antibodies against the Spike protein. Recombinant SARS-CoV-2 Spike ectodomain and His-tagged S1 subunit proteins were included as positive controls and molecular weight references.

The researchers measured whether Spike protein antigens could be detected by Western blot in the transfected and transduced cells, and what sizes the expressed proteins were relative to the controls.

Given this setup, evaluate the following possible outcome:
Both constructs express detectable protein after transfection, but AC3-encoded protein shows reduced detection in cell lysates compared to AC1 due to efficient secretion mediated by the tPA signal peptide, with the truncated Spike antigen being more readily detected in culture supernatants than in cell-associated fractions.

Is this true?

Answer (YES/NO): NO